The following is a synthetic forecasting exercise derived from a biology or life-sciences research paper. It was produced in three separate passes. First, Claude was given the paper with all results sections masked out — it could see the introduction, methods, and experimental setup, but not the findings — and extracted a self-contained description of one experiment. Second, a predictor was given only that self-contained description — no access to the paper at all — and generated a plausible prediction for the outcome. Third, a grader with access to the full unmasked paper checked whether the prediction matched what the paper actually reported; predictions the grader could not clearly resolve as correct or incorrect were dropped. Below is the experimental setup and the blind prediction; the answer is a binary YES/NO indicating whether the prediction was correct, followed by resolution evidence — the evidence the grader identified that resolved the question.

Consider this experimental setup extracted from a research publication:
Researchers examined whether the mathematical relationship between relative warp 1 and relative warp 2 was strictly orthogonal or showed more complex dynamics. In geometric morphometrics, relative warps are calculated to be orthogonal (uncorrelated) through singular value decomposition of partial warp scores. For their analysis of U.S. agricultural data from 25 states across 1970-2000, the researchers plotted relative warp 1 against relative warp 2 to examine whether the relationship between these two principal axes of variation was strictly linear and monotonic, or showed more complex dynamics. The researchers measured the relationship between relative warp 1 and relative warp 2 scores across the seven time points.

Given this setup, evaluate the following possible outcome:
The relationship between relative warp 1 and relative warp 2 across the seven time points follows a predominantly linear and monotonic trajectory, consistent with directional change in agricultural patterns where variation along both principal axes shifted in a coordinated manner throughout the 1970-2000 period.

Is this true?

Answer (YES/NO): NO